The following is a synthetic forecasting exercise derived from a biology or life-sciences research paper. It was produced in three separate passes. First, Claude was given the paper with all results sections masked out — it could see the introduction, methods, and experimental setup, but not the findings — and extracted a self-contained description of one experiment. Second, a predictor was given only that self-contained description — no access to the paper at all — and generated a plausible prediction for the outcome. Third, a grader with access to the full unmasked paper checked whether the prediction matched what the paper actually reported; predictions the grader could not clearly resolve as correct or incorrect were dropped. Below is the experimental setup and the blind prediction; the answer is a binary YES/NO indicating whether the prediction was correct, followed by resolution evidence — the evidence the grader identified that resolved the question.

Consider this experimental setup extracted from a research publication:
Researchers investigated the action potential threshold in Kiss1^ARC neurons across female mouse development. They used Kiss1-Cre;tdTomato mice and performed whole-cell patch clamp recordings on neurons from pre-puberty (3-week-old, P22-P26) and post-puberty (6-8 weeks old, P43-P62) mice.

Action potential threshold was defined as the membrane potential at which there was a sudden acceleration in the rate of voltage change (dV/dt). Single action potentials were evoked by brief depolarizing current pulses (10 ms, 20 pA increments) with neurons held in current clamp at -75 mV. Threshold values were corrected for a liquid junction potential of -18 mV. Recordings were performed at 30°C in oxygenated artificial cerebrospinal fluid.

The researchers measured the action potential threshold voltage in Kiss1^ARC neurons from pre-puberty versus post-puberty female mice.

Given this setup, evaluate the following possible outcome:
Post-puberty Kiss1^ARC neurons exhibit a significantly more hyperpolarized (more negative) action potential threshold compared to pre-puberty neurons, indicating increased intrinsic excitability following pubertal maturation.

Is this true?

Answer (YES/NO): YES